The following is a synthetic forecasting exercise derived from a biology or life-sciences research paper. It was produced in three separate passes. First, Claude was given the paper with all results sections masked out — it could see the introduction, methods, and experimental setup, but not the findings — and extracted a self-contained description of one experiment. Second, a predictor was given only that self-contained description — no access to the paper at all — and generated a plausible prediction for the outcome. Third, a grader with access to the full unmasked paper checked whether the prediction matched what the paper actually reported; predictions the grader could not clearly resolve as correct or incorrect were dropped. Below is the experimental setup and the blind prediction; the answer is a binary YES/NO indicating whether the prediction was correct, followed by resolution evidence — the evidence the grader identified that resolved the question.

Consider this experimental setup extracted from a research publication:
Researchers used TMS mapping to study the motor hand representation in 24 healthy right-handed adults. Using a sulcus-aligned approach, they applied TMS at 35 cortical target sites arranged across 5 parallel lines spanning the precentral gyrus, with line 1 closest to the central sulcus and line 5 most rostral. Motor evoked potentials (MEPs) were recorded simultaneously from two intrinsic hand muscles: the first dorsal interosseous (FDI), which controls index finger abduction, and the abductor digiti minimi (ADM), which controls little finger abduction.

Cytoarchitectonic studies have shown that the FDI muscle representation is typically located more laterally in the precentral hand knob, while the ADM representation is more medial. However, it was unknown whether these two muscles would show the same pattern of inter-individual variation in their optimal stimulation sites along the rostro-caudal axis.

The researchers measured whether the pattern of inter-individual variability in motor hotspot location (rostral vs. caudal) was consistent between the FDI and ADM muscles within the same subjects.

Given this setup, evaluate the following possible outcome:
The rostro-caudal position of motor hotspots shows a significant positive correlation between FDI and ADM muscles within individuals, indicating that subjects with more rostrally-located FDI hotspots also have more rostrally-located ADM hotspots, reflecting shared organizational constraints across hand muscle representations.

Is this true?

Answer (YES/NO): YES